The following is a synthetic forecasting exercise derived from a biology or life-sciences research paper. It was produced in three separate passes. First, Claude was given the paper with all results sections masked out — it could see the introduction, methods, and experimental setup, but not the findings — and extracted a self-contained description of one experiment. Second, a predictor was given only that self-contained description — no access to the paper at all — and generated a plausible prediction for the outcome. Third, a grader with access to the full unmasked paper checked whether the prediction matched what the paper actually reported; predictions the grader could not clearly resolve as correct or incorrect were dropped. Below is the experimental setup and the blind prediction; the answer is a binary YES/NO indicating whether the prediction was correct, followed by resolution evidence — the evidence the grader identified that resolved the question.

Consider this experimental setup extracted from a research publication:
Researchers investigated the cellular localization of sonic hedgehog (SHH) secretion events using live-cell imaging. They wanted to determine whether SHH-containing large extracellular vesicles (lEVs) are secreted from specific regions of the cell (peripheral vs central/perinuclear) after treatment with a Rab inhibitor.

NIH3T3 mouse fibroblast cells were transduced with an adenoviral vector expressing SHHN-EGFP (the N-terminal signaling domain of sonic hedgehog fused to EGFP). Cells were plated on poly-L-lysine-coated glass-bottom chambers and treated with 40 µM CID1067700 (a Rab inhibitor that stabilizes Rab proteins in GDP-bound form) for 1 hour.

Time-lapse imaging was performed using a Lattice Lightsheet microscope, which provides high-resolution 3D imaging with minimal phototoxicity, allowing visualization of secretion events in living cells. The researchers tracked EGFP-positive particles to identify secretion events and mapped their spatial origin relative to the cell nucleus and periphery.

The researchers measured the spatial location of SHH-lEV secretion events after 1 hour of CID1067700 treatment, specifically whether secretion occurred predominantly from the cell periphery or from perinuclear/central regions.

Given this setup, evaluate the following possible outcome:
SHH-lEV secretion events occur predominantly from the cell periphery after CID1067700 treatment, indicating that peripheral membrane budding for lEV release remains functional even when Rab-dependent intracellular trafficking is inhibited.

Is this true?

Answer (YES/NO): NO